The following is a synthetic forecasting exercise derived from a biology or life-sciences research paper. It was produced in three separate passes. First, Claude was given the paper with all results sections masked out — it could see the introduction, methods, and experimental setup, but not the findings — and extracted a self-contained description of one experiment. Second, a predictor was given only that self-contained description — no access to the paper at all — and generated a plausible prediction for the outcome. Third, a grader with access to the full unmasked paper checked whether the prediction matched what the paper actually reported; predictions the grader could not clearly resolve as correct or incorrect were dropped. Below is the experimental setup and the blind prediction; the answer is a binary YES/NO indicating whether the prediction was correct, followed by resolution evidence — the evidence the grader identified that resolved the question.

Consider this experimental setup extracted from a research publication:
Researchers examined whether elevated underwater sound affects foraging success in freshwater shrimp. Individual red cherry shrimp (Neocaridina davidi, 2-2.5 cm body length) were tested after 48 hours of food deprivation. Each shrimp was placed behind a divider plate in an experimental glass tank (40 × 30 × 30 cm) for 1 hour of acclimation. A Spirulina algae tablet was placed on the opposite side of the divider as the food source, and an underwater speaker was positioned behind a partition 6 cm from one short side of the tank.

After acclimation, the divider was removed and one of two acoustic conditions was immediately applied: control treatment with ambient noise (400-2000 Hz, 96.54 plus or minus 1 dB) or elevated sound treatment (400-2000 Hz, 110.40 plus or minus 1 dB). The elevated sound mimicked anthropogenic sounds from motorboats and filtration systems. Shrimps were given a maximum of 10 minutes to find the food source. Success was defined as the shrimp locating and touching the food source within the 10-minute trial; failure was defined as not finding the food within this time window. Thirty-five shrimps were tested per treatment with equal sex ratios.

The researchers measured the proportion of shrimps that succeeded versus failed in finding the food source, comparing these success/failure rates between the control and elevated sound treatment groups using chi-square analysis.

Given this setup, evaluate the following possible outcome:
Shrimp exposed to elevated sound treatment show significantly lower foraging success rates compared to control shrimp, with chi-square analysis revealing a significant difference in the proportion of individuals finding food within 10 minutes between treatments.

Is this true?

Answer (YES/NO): YES